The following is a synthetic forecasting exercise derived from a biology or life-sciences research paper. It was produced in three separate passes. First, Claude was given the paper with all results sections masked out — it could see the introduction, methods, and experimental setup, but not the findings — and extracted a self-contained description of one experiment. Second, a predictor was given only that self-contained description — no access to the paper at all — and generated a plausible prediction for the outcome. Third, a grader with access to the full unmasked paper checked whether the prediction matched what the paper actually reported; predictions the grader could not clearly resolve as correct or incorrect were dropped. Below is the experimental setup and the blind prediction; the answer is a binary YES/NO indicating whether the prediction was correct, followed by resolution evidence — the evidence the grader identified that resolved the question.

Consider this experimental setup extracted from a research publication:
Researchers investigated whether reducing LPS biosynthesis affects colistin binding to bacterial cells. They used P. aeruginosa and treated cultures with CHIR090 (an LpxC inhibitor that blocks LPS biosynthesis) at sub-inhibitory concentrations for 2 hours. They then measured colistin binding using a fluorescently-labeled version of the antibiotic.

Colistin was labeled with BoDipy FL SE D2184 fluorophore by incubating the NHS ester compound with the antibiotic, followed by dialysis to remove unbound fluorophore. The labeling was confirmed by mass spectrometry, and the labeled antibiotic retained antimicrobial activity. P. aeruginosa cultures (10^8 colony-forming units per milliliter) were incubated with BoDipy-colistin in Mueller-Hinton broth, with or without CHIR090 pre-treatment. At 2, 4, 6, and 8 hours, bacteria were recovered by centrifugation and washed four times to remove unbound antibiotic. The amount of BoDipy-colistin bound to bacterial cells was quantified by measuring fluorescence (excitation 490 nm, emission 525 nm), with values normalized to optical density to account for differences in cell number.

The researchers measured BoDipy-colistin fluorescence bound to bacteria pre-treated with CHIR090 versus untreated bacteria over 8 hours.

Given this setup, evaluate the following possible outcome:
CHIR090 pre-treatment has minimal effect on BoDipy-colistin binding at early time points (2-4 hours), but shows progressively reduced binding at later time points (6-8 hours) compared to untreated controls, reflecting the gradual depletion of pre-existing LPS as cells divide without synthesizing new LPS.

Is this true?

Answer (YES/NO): NO